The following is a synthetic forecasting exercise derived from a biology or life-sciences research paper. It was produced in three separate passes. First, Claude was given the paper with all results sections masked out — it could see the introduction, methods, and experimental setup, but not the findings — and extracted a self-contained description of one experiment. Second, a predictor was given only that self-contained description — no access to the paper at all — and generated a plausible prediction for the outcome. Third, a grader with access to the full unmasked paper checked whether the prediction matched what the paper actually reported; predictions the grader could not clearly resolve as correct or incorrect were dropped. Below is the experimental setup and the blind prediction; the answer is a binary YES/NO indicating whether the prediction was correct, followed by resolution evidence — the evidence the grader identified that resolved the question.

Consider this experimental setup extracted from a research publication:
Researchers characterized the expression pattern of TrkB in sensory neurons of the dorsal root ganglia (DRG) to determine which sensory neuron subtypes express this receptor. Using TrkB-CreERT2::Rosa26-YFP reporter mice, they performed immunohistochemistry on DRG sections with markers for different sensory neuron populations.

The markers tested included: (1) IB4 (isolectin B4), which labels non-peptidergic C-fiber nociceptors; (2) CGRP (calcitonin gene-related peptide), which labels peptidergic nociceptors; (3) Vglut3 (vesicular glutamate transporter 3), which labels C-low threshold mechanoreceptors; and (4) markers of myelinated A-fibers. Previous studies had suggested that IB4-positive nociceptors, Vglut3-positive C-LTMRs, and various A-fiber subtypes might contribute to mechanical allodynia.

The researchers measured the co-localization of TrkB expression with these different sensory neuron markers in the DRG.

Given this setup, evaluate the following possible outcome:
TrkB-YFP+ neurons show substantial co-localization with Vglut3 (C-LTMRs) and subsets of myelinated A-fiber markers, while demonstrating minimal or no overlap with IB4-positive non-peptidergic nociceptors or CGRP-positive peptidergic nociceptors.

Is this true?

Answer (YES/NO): NO